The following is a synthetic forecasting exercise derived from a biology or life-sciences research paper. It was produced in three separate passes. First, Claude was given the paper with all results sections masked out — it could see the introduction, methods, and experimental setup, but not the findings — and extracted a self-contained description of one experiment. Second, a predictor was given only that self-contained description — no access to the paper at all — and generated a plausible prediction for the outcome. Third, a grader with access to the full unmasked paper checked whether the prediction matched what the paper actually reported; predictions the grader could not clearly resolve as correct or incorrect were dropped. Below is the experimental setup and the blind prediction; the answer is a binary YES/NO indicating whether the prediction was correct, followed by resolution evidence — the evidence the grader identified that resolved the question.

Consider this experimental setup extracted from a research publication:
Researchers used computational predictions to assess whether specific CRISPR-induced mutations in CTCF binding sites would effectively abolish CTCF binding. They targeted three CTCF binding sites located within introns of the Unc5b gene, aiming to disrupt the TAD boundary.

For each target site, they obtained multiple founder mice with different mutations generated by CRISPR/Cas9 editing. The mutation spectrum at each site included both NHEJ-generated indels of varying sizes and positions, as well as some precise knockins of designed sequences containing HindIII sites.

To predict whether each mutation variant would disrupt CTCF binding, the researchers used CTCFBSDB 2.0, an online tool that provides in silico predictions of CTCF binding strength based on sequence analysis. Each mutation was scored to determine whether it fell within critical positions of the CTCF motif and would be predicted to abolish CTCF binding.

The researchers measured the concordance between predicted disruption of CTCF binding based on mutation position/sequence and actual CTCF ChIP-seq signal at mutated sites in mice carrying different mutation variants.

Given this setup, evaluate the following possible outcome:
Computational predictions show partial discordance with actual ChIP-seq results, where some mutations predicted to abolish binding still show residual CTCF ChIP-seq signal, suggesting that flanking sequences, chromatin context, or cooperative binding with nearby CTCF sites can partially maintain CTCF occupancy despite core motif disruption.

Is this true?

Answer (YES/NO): NO